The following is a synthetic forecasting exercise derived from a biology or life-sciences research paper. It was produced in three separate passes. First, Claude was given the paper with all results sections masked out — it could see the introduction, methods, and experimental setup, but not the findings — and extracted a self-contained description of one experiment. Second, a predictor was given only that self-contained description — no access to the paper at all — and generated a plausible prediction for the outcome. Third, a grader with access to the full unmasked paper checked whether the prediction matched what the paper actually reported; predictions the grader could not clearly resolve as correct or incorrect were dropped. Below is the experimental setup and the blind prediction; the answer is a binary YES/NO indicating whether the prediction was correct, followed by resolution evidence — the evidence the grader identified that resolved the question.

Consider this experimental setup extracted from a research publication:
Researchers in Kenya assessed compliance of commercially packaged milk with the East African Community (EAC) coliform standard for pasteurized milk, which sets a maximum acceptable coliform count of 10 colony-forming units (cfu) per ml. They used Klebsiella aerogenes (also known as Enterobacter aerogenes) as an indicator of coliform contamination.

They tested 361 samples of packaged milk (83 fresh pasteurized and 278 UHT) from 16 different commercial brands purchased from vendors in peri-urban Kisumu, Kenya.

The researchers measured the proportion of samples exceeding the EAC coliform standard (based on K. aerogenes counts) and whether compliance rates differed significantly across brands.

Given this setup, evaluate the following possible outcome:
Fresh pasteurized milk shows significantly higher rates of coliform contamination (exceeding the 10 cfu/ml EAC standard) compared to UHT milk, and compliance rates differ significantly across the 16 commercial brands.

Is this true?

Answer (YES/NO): YES